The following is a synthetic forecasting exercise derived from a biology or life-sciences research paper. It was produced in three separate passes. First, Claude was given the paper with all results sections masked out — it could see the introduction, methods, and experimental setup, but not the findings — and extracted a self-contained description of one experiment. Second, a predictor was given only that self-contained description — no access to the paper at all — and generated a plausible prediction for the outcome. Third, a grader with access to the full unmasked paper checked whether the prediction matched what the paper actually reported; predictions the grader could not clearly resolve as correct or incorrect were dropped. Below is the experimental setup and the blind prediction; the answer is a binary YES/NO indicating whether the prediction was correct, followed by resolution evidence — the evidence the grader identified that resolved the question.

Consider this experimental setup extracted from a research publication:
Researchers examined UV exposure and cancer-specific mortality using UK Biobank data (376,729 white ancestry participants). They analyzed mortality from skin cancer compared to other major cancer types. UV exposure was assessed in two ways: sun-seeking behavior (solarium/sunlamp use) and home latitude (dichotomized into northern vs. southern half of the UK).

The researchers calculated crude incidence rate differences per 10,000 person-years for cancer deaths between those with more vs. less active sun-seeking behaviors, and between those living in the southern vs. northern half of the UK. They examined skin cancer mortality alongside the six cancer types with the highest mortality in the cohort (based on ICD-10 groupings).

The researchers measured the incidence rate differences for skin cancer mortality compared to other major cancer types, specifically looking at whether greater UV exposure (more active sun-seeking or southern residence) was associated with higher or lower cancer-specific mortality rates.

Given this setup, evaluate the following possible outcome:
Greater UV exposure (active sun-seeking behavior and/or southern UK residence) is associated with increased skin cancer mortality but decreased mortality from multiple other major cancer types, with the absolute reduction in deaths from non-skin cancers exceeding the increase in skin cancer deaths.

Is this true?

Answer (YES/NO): NO